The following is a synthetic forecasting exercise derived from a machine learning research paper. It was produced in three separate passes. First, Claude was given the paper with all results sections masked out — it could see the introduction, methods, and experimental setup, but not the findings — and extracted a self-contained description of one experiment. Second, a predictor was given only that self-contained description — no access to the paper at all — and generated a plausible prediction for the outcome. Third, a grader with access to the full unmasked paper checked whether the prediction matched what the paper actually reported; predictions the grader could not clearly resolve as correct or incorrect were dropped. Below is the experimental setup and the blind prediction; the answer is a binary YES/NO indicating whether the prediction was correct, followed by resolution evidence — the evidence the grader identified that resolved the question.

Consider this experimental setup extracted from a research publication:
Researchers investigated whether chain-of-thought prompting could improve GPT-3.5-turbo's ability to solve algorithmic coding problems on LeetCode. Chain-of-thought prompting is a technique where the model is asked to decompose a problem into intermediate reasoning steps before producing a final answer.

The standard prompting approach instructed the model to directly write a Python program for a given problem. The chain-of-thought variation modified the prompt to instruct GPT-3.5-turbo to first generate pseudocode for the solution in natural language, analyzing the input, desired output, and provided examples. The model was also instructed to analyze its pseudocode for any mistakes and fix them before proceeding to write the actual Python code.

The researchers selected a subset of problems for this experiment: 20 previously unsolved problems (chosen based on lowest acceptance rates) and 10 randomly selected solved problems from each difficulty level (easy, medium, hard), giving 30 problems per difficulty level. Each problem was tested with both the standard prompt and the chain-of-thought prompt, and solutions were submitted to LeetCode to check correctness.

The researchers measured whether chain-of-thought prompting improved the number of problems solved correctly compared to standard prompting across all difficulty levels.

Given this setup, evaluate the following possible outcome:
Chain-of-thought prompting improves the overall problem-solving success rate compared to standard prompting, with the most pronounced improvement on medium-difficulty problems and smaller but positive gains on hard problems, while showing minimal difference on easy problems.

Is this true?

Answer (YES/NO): NO